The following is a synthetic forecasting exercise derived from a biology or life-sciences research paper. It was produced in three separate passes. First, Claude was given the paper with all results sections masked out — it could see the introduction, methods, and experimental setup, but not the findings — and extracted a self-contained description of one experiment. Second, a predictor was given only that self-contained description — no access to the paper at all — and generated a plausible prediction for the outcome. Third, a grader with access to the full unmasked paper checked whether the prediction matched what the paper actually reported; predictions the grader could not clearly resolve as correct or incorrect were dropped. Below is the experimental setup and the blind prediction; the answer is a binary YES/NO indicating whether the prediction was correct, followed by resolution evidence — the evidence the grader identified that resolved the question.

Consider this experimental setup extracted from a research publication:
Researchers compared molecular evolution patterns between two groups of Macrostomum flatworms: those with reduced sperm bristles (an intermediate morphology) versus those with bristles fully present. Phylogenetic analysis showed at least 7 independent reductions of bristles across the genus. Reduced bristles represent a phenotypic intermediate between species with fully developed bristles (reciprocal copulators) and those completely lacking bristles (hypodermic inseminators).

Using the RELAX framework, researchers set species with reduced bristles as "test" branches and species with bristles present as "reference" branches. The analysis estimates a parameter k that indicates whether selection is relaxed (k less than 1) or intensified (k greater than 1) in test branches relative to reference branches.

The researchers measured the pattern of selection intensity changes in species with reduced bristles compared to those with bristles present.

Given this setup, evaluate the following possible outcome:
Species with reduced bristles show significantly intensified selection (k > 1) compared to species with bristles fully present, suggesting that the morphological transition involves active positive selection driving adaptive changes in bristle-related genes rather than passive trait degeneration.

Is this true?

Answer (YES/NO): NO